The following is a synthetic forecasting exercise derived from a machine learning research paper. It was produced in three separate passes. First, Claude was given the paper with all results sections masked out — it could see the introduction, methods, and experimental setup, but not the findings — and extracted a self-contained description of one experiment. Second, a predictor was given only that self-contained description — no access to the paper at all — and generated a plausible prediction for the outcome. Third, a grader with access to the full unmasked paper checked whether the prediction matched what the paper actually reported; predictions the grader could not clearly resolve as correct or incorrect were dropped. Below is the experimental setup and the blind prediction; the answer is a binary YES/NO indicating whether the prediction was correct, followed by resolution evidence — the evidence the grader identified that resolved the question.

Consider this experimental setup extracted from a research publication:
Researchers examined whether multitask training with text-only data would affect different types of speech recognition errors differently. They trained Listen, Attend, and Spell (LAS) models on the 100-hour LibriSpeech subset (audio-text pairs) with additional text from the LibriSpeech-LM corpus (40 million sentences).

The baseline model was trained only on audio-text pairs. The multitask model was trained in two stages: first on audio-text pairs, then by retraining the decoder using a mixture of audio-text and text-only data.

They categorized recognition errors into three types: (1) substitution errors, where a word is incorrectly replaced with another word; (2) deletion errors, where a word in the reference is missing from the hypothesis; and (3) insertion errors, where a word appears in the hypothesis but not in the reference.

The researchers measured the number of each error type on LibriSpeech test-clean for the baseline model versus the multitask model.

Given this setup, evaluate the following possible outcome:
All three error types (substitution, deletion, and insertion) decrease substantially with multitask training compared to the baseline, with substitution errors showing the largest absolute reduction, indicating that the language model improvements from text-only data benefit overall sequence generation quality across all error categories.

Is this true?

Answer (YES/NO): NO